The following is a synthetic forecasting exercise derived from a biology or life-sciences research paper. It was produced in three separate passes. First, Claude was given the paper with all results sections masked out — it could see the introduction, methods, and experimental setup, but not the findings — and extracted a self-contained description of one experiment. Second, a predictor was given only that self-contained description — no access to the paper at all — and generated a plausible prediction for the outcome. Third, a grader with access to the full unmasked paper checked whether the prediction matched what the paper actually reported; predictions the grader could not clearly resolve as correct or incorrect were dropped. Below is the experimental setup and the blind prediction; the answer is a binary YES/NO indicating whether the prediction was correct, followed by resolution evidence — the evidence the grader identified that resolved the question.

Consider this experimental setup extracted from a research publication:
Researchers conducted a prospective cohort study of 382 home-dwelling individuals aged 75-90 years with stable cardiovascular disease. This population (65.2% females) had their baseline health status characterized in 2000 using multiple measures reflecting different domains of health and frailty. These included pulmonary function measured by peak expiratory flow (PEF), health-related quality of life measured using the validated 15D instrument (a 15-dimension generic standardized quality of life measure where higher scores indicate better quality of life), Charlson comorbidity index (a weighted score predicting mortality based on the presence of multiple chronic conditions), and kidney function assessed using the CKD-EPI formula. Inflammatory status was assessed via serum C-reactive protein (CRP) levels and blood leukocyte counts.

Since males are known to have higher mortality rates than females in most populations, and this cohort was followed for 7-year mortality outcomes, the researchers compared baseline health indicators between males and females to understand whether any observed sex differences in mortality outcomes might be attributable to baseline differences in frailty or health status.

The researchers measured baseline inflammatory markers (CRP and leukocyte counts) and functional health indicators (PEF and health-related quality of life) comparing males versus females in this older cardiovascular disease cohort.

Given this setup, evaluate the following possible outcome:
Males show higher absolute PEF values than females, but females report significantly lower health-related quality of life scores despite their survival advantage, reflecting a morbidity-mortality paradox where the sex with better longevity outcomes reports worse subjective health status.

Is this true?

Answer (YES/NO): YES